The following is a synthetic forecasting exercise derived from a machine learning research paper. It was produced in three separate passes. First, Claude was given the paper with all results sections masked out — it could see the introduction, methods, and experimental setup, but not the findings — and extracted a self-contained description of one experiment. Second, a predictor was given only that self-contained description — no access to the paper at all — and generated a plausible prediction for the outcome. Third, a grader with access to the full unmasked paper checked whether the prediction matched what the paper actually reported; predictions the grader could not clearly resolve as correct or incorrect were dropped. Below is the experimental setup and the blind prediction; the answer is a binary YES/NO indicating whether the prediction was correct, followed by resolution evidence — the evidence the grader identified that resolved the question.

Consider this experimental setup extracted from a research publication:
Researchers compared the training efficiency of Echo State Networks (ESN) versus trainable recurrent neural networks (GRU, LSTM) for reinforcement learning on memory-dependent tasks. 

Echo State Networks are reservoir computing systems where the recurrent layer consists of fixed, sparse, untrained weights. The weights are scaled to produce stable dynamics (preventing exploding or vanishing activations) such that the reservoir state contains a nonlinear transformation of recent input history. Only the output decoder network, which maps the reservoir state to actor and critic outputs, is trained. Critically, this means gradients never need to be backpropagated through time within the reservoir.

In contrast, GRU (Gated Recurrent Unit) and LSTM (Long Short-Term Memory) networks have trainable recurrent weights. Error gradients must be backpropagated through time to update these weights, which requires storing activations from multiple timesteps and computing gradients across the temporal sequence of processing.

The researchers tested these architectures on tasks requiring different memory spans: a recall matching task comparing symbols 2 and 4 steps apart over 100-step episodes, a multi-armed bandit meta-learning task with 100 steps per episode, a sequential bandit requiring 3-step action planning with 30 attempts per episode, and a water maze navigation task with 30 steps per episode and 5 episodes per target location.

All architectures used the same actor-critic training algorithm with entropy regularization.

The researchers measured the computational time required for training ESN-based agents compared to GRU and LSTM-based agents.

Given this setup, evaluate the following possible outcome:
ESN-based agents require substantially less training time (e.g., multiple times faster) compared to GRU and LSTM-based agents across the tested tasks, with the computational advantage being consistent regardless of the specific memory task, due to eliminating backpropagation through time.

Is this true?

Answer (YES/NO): NO